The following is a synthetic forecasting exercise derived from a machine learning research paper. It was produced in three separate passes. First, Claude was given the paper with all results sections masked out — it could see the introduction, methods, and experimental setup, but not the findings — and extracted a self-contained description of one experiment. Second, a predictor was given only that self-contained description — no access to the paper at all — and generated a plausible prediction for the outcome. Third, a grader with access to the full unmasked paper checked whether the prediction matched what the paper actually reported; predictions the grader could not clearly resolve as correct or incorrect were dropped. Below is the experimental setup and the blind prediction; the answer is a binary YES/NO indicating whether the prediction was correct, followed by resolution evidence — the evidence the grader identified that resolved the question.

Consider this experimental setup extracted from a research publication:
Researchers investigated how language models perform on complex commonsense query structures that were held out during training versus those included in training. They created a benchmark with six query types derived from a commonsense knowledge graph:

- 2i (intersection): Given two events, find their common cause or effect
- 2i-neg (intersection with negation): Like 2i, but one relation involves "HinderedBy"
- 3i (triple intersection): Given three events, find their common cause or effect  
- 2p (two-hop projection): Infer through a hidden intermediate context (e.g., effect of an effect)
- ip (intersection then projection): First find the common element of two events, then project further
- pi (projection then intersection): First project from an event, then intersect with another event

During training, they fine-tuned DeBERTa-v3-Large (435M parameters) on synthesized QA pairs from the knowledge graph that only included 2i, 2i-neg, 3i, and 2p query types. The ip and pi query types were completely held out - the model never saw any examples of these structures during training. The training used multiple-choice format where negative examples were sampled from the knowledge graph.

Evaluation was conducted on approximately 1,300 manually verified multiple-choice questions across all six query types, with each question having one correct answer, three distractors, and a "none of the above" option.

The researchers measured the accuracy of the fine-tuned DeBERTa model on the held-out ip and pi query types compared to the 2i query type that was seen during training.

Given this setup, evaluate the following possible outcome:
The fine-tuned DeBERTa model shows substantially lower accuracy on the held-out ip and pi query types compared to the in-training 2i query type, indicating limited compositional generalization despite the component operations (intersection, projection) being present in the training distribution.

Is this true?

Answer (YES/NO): NO